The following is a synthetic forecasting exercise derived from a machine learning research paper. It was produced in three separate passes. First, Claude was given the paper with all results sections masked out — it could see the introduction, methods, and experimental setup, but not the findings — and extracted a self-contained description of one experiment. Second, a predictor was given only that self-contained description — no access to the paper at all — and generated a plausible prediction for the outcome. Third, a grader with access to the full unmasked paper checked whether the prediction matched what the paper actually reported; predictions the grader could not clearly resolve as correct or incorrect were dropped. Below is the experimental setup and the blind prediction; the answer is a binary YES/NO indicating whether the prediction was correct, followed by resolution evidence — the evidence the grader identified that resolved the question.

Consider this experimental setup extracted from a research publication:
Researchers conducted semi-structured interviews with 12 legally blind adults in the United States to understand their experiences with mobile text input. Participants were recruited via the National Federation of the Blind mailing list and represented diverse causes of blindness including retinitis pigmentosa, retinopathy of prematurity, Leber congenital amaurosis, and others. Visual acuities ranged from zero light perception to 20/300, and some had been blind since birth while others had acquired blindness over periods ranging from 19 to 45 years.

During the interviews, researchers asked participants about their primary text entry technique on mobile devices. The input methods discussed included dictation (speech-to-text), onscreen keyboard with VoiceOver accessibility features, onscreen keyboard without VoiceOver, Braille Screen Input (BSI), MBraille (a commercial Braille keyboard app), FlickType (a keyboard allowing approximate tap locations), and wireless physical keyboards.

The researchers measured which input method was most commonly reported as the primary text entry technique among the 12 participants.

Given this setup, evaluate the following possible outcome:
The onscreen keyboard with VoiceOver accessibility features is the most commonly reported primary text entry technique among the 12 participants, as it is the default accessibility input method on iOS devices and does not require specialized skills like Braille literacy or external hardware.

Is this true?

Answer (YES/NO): NO